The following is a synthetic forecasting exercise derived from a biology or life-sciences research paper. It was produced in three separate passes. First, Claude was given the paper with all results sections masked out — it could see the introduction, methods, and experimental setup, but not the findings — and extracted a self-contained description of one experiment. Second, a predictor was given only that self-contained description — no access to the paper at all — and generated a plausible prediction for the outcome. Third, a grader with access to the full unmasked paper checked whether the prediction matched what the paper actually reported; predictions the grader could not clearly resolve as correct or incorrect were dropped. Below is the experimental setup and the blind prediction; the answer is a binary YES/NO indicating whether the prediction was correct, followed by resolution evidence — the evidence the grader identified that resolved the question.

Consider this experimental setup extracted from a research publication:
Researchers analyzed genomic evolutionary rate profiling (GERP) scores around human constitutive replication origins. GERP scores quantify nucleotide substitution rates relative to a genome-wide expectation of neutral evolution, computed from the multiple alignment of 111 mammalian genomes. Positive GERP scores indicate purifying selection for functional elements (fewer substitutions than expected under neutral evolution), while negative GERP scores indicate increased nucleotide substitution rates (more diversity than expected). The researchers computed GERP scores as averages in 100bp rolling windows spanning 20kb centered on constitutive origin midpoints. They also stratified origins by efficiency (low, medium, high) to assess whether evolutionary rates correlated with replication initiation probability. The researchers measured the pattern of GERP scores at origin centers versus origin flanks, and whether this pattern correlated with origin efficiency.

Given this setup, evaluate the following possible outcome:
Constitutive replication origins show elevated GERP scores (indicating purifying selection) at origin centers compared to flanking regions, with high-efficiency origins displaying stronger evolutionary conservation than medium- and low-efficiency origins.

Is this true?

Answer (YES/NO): NO